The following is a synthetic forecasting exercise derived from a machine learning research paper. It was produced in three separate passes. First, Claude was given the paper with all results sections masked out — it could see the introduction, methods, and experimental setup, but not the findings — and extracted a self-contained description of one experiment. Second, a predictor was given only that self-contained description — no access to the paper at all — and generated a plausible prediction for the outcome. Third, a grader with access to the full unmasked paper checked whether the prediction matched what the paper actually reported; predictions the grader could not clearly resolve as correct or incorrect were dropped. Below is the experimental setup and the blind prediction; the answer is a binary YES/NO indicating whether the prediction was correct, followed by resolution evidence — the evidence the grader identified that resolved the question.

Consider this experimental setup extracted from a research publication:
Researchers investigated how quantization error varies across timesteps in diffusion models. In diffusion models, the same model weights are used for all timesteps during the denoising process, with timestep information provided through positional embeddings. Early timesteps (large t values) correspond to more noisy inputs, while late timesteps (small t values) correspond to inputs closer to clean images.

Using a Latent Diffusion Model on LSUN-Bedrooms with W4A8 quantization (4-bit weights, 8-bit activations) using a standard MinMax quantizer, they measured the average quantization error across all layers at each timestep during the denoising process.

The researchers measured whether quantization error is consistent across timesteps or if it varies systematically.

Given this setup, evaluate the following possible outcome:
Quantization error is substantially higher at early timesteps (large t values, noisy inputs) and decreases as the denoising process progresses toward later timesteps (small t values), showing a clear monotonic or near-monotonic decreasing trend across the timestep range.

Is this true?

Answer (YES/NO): NO